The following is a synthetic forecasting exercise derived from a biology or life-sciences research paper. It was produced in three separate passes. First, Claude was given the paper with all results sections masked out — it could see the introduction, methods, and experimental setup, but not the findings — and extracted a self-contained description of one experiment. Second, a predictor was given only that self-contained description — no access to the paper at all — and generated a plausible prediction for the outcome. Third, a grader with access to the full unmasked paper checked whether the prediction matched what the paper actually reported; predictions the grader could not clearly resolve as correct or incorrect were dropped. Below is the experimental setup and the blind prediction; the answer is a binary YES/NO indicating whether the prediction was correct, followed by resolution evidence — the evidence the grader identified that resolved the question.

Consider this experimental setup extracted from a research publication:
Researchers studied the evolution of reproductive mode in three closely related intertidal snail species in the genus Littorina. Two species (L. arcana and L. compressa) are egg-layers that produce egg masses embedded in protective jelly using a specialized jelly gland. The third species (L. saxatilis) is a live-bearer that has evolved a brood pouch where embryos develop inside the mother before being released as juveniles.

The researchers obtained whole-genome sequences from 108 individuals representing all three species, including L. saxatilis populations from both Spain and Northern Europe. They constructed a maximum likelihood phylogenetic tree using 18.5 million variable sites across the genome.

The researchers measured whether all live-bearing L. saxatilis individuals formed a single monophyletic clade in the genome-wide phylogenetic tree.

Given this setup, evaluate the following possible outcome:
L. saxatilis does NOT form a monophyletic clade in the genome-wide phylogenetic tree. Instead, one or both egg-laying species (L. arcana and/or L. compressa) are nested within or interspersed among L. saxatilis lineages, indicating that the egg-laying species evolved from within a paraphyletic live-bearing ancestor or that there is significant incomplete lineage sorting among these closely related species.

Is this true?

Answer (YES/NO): YES